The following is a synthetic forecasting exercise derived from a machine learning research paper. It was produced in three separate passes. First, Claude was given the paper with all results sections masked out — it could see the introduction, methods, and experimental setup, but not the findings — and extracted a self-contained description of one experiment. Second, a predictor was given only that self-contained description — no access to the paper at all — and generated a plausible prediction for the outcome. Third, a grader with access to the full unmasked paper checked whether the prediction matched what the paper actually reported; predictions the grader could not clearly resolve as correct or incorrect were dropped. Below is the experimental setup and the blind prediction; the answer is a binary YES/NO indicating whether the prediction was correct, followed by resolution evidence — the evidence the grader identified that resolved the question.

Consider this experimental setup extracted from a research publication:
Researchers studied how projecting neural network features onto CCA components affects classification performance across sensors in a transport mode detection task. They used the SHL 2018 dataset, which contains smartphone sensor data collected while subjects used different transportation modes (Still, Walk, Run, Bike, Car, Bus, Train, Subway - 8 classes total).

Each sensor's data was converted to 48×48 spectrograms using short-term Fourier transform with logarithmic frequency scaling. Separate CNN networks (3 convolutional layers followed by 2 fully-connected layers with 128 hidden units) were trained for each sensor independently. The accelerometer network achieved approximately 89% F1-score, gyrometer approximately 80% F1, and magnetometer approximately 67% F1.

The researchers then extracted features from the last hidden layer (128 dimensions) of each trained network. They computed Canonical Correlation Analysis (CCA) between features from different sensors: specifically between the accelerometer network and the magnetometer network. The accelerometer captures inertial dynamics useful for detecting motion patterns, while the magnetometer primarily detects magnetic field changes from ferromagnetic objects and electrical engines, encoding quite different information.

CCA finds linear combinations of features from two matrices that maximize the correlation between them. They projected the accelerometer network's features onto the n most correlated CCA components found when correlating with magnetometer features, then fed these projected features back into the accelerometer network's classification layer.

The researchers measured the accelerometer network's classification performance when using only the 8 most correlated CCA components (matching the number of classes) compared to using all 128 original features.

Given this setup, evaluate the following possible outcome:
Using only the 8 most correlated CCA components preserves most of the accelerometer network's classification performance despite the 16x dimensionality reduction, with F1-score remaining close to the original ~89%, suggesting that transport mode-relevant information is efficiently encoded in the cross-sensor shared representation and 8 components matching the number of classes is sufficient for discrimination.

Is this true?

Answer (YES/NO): YES